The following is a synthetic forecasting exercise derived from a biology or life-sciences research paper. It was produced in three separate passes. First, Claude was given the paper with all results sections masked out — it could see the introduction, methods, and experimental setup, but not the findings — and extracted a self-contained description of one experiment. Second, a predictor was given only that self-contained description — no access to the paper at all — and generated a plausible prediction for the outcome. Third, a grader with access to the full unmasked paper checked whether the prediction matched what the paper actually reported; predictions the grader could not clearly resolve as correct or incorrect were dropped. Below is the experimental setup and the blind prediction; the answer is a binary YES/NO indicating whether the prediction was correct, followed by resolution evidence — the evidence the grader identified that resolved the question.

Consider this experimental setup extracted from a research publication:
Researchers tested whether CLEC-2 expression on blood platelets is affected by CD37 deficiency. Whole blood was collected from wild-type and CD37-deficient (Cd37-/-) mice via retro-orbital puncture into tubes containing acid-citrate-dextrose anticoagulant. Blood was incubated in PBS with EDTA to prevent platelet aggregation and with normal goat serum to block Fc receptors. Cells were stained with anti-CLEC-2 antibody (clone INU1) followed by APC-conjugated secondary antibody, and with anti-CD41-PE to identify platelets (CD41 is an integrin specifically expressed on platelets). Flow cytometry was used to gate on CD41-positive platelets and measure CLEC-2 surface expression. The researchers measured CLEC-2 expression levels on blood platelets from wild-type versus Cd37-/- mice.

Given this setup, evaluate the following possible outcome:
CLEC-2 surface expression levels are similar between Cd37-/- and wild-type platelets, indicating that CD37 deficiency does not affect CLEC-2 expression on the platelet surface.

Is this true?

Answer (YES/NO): YES